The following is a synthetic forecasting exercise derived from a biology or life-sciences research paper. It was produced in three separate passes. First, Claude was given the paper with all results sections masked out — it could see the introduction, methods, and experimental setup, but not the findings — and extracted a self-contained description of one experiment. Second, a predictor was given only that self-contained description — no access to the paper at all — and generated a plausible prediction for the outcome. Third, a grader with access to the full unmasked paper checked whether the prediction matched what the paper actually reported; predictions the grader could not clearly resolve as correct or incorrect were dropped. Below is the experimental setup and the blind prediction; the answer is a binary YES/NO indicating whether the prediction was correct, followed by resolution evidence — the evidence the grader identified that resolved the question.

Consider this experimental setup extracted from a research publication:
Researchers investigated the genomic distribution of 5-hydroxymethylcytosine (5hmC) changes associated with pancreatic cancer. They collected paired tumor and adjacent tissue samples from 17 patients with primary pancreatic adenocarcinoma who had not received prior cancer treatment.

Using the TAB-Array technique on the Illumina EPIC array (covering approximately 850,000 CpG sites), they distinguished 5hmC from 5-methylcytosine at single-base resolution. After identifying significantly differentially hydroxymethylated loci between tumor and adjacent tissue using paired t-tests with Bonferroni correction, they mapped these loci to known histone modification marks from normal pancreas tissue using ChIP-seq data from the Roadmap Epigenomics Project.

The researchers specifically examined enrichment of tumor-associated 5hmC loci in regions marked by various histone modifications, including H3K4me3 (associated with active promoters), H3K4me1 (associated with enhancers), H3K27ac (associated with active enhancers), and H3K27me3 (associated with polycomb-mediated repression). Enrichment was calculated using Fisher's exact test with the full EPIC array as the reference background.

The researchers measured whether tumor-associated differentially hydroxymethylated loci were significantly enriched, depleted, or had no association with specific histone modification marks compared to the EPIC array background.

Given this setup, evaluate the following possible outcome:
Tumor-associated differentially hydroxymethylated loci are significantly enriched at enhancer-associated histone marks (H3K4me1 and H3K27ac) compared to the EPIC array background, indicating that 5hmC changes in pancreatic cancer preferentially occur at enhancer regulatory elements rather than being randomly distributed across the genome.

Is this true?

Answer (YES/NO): YES